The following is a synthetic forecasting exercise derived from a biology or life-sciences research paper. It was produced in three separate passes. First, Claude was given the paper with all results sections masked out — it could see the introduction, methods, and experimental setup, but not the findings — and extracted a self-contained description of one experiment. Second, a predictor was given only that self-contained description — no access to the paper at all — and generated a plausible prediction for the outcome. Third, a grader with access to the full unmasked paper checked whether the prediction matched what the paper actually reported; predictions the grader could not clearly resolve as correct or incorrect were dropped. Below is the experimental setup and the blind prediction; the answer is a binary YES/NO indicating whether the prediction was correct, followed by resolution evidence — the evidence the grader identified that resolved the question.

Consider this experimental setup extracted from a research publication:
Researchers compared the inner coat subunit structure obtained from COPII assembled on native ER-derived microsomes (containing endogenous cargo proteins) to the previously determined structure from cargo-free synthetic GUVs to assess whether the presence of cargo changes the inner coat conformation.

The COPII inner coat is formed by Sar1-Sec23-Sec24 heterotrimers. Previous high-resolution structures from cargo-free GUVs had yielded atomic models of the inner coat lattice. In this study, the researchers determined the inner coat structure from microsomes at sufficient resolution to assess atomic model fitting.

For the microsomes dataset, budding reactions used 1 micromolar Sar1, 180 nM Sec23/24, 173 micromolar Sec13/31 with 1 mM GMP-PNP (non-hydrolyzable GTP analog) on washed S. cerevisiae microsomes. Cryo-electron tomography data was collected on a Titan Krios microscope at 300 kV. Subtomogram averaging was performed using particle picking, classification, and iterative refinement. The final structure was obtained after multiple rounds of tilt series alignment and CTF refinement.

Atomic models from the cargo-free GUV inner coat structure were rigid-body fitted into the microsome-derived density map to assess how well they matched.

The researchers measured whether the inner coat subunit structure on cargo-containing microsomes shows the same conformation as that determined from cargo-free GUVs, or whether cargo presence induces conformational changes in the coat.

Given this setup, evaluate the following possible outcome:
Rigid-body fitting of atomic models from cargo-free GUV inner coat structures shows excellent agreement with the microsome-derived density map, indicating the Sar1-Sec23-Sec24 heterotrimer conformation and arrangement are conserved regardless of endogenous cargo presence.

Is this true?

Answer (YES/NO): YES